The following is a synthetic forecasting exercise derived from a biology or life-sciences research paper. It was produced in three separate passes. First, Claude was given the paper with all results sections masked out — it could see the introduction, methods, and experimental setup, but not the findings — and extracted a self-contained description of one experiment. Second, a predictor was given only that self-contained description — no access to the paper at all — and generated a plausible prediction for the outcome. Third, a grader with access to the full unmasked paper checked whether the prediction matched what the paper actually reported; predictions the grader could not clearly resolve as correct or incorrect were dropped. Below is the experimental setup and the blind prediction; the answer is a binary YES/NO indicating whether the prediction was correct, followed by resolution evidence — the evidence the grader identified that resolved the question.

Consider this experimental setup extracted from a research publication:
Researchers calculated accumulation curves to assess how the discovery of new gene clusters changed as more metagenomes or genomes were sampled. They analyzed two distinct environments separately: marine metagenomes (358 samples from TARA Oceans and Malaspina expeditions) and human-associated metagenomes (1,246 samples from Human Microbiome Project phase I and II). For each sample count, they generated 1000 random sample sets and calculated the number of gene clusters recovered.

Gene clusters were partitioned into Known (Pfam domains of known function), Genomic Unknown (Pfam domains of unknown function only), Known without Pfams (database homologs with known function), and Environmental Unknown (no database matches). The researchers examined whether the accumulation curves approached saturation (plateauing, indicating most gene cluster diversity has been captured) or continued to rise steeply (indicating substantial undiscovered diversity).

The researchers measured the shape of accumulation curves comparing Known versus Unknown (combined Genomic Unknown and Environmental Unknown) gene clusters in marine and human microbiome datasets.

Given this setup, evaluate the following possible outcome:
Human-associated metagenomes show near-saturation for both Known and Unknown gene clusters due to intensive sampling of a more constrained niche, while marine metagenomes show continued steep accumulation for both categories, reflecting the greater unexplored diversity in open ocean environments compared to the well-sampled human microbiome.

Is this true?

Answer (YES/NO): NO